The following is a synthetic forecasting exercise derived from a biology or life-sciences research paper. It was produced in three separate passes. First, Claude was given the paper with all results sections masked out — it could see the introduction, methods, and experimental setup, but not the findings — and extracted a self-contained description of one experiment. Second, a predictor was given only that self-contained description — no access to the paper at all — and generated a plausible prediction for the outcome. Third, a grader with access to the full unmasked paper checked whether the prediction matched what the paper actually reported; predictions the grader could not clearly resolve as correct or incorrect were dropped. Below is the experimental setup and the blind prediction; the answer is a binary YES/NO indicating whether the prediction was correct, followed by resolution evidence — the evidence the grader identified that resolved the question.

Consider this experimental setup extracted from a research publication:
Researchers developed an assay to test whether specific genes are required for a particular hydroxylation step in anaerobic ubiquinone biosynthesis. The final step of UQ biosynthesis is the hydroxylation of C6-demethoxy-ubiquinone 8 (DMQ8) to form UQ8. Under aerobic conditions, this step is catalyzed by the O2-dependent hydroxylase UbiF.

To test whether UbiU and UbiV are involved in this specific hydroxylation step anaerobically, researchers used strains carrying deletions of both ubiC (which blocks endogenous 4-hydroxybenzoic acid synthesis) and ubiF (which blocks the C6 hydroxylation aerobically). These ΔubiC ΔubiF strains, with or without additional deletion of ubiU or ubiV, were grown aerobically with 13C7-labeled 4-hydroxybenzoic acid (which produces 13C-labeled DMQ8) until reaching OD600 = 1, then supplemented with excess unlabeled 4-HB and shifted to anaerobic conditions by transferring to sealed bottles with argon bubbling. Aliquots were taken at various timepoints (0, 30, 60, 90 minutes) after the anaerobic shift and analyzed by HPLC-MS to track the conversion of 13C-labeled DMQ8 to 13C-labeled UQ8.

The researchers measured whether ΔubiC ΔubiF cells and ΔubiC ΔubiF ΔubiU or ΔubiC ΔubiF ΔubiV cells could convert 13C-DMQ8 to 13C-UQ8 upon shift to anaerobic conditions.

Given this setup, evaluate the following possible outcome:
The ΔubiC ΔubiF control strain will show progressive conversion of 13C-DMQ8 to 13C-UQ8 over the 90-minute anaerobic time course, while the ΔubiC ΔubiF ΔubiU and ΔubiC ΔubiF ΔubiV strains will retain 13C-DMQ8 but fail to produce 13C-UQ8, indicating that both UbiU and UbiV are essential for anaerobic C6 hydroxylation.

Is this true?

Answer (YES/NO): YES